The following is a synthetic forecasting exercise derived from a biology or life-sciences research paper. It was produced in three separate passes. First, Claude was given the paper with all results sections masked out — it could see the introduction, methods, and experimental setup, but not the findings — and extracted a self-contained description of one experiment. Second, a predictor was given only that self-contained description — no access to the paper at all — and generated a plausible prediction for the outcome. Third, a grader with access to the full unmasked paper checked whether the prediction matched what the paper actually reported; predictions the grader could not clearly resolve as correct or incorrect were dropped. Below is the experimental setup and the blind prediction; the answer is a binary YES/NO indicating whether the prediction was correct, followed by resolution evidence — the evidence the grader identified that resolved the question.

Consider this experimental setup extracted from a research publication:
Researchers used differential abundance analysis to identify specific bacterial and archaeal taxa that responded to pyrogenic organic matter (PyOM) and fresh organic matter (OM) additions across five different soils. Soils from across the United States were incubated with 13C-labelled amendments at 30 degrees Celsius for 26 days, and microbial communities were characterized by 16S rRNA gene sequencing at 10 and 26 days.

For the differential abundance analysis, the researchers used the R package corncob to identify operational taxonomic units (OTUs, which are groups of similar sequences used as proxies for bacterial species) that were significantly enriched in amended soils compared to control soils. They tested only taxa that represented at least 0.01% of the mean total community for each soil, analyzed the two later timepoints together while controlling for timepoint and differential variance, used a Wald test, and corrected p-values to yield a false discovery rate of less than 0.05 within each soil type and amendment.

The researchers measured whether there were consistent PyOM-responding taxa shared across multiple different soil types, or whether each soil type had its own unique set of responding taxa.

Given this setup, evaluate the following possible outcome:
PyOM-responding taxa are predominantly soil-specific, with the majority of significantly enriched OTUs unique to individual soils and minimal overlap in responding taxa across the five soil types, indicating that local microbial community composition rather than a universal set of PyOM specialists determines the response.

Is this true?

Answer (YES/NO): YES